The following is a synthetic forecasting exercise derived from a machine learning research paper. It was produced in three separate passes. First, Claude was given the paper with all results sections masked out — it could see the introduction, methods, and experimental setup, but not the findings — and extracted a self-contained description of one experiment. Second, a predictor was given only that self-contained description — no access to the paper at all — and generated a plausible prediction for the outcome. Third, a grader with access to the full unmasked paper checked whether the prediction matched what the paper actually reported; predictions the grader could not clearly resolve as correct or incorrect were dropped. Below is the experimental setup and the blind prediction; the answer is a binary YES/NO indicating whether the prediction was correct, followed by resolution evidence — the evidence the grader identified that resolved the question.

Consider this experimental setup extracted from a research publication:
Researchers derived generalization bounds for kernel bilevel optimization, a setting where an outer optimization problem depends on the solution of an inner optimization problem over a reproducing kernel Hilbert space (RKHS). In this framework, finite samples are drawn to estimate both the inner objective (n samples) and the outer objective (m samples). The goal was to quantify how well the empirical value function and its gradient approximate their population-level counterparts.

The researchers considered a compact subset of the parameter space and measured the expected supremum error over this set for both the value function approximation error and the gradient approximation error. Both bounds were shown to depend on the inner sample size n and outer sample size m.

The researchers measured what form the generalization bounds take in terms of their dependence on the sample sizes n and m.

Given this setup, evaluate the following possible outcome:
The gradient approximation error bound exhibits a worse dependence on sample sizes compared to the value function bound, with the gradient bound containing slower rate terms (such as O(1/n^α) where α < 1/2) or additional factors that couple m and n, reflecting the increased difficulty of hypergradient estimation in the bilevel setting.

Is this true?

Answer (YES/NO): NO